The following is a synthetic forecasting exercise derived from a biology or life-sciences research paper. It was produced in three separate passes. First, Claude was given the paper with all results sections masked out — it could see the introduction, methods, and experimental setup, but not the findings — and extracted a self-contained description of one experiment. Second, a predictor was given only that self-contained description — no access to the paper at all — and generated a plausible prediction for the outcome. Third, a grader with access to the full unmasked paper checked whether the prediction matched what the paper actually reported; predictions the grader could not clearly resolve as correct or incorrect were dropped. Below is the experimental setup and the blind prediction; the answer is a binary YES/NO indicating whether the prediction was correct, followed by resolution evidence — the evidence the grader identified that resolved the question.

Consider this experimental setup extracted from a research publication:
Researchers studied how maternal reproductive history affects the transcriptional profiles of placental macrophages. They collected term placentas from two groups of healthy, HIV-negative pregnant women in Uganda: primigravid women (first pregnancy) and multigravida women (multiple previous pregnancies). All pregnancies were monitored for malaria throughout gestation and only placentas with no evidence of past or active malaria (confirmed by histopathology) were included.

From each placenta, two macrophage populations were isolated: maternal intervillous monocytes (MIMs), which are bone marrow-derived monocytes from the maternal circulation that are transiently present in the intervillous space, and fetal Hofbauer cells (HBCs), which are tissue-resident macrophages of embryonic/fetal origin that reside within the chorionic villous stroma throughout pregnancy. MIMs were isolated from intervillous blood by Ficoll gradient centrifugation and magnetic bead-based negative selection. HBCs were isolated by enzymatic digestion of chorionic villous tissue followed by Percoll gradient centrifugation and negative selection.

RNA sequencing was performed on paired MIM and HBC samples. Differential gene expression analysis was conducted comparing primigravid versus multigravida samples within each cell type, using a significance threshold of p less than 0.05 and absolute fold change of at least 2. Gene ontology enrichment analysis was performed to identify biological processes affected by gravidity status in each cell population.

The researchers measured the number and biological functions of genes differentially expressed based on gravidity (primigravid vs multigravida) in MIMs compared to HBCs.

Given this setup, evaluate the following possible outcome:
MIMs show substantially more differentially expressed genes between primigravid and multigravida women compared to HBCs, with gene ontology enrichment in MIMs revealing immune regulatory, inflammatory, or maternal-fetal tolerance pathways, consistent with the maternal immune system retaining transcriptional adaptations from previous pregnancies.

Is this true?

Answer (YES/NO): YES